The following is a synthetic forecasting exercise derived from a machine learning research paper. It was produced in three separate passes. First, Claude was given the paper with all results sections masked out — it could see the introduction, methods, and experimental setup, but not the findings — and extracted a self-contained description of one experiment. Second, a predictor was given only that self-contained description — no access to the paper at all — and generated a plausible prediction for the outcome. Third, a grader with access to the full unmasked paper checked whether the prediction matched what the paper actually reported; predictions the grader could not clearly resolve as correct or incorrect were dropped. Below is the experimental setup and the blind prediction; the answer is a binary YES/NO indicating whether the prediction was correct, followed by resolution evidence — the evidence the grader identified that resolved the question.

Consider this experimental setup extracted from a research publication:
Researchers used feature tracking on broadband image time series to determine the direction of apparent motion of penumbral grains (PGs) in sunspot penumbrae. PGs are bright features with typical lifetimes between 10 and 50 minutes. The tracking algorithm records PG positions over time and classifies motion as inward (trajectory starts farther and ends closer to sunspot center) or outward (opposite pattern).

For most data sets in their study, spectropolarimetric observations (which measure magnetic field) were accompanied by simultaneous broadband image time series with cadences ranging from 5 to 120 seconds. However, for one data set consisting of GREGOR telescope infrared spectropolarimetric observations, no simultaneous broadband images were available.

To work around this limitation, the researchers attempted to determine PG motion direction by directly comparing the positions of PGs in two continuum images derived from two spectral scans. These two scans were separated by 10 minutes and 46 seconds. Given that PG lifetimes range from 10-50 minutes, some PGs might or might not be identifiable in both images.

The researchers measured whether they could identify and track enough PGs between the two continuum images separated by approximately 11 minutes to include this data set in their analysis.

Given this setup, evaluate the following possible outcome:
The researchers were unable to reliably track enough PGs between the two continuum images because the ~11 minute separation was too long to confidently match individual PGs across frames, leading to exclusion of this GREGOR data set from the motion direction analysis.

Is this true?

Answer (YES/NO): NO